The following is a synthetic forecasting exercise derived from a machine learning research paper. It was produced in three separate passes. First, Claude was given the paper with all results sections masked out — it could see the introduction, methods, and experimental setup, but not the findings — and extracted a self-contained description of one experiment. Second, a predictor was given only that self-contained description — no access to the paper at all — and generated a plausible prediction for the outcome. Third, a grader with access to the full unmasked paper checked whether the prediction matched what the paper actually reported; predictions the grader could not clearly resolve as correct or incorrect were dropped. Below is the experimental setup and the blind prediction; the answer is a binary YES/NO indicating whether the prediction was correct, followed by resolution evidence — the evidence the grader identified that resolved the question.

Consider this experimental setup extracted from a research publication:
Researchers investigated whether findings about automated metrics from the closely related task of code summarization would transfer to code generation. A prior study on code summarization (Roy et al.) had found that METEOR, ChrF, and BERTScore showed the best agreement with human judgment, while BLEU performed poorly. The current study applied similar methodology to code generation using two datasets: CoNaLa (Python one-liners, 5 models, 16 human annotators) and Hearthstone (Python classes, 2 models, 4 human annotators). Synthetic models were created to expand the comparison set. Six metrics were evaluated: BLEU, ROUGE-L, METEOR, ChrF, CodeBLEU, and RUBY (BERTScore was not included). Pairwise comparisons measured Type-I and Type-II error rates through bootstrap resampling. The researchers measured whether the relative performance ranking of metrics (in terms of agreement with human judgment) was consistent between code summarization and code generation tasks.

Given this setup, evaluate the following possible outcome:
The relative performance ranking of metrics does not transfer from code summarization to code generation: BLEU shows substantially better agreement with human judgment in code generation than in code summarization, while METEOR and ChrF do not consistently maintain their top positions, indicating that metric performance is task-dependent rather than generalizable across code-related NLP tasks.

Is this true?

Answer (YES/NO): NO